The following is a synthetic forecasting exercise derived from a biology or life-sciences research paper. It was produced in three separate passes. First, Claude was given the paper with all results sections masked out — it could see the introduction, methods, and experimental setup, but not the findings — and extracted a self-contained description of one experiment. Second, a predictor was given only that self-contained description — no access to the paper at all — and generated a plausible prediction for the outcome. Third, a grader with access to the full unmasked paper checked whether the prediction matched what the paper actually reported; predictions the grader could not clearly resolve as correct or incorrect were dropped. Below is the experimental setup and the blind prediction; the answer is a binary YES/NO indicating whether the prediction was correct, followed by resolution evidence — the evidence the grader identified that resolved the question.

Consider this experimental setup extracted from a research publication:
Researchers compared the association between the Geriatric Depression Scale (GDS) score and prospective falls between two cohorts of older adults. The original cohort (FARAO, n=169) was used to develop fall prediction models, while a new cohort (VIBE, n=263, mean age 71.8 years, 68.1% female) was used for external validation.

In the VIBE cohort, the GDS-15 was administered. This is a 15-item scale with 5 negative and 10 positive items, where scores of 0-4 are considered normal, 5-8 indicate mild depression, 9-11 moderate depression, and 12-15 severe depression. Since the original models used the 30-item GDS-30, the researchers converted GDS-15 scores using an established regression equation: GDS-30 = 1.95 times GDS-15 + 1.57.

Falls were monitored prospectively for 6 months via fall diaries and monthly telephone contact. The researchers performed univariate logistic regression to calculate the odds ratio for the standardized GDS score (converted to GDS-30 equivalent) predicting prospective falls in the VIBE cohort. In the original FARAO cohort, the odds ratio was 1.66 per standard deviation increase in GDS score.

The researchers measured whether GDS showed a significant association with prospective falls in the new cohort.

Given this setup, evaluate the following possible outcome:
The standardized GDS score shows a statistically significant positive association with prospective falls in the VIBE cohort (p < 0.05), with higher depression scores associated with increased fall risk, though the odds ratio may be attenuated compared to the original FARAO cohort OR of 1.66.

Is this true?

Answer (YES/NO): YES